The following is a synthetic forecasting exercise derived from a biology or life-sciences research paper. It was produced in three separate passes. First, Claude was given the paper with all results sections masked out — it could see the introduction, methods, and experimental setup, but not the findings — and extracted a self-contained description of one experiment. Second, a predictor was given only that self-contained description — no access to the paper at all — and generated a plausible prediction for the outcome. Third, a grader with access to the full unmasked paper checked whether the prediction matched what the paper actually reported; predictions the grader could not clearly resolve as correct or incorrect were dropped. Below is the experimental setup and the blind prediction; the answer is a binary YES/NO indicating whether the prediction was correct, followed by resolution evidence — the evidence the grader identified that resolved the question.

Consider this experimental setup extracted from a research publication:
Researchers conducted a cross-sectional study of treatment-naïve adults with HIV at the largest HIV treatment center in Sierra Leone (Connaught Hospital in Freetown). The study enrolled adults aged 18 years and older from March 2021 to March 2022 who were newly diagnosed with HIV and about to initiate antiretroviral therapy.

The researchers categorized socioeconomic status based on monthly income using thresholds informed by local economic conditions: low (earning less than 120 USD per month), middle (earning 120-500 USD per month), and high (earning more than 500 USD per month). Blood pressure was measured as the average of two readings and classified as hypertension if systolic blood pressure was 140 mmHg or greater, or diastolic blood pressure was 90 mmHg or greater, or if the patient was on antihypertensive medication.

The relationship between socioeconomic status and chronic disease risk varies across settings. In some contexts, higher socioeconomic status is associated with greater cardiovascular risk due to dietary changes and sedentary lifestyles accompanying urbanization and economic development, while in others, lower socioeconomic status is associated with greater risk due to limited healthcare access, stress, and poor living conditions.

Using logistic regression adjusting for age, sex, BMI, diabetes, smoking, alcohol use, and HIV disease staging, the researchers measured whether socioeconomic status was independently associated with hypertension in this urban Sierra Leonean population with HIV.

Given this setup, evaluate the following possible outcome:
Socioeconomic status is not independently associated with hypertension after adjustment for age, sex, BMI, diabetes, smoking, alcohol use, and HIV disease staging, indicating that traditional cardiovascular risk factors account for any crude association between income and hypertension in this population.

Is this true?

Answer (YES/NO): YES